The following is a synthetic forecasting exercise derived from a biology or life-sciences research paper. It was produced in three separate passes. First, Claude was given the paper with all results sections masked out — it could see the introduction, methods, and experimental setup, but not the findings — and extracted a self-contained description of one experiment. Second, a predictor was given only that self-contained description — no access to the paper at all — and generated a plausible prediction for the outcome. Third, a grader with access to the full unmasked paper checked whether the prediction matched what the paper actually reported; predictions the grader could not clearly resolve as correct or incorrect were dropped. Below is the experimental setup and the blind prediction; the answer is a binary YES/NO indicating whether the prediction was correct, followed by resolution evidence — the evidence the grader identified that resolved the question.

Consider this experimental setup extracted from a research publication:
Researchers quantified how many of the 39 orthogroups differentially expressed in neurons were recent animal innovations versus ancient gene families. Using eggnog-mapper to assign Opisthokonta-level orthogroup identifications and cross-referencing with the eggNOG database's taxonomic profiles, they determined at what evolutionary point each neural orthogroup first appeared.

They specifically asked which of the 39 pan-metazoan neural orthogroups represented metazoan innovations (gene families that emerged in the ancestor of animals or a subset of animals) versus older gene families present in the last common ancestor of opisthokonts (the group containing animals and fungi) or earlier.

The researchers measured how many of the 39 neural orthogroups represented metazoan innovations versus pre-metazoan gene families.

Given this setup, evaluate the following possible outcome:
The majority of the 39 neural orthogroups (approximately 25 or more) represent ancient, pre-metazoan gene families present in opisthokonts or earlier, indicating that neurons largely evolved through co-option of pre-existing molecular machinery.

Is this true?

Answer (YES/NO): YES